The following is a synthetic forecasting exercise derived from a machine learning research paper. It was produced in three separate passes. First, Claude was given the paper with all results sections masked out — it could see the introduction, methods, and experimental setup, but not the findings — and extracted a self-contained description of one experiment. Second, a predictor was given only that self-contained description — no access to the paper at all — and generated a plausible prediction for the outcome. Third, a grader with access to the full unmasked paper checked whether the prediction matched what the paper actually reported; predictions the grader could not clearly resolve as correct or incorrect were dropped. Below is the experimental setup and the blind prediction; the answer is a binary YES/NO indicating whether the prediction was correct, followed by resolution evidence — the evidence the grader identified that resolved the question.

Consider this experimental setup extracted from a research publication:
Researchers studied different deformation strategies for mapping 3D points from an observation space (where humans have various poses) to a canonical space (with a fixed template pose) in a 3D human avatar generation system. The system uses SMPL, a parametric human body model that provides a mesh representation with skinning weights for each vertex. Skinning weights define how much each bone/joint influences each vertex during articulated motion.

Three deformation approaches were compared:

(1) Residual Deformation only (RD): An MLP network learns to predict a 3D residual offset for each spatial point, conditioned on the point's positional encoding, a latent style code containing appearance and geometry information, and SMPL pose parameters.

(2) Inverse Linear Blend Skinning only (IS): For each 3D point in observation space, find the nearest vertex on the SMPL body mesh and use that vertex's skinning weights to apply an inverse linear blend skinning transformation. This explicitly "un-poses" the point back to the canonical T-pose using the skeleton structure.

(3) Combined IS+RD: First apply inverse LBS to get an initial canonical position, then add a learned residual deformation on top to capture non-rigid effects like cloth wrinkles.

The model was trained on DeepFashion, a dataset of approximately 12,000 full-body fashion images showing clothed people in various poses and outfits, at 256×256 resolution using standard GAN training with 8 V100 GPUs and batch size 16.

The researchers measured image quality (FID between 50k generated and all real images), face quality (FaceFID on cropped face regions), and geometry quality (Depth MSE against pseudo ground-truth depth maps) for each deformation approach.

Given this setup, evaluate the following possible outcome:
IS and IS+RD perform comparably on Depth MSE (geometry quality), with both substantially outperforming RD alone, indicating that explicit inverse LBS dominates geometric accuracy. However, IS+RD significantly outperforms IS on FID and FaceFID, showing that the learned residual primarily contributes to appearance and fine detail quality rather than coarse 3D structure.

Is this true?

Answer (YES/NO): NO